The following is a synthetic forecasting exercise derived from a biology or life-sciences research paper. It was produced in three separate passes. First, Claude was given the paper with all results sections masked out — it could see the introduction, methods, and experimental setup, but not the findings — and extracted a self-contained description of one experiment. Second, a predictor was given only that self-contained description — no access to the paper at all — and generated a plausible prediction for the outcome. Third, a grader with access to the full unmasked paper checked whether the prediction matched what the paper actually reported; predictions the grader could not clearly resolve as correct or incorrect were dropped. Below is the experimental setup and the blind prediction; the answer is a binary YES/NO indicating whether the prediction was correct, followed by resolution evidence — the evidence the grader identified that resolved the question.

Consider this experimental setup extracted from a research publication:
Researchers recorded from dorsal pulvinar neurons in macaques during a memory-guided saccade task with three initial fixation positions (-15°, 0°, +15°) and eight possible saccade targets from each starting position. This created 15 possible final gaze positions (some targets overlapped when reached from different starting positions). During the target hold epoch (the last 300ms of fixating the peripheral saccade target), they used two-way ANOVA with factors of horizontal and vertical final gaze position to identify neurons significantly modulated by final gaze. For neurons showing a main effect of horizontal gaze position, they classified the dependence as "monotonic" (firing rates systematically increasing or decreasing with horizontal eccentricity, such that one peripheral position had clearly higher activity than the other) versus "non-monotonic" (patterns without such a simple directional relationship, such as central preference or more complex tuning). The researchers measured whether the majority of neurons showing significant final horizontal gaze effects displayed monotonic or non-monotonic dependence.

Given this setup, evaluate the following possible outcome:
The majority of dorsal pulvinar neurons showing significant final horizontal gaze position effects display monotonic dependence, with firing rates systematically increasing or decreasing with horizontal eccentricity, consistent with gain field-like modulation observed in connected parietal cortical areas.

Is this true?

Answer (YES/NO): NO